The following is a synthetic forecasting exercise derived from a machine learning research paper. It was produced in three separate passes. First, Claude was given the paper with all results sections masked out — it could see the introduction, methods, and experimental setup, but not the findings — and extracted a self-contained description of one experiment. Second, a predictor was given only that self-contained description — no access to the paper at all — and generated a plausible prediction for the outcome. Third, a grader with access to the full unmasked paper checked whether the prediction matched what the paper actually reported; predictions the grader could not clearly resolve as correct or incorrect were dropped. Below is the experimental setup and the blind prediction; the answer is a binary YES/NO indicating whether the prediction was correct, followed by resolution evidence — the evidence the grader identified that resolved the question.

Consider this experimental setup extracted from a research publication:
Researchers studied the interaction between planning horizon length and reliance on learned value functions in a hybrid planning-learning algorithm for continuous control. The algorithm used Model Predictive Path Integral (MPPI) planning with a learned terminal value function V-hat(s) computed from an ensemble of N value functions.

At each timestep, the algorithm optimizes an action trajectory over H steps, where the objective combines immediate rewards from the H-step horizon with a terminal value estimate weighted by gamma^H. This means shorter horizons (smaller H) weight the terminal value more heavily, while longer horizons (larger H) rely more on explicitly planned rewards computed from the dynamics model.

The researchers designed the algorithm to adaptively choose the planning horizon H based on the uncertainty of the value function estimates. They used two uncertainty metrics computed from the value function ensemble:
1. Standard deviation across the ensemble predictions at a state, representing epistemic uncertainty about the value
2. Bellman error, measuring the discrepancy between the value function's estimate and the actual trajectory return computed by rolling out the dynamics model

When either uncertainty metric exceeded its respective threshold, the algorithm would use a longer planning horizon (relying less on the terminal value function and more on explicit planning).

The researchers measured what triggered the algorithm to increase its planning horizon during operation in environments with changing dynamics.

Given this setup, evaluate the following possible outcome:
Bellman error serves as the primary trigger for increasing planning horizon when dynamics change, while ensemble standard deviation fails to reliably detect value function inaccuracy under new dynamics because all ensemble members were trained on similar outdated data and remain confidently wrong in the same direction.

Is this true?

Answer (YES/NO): YES